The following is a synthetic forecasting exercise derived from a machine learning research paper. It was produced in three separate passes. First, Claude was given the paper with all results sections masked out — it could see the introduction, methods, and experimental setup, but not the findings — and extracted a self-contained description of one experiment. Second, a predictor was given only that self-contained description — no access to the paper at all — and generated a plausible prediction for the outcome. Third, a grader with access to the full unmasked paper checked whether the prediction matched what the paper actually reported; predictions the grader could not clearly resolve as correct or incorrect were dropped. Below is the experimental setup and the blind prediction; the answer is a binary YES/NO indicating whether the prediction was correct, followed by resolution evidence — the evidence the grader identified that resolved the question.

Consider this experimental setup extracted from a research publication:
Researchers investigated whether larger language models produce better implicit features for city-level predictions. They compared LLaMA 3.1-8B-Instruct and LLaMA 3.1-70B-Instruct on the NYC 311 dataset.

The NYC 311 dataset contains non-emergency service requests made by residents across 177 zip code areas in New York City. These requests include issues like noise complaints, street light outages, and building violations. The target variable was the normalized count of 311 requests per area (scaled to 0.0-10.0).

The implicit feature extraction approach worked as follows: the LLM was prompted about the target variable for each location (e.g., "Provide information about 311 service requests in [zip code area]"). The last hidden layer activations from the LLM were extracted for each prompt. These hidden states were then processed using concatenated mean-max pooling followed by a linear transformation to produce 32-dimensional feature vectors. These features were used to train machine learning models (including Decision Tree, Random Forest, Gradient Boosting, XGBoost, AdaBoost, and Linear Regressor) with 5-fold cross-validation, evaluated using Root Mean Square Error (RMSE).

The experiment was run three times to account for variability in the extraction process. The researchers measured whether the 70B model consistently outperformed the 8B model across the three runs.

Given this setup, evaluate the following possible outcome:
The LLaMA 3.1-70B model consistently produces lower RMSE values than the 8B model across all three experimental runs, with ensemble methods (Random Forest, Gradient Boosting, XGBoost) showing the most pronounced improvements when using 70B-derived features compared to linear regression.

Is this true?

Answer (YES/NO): NO